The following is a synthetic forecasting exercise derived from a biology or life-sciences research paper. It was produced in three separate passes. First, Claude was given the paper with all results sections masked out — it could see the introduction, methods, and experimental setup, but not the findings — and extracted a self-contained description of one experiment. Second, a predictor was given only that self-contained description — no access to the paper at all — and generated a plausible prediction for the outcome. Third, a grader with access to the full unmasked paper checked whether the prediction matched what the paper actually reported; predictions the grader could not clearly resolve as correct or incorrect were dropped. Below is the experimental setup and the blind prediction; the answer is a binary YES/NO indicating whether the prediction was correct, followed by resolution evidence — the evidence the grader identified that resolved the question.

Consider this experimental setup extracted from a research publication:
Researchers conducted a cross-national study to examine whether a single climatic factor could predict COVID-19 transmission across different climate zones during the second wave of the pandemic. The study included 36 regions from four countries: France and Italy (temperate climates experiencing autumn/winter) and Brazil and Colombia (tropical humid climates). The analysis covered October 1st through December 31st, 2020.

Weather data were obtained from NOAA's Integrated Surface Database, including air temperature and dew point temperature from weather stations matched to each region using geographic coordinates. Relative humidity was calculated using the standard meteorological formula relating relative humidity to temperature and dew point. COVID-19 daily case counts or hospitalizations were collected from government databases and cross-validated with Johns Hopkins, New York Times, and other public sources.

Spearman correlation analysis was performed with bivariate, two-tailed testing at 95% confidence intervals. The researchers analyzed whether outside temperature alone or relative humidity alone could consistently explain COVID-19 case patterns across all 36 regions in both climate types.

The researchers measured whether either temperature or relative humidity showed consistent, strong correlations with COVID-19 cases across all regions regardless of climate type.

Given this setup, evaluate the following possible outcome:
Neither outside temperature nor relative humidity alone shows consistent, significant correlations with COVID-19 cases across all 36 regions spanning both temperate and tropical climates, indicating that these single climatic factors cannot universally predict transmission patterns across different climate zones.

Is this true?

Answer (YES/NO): YES